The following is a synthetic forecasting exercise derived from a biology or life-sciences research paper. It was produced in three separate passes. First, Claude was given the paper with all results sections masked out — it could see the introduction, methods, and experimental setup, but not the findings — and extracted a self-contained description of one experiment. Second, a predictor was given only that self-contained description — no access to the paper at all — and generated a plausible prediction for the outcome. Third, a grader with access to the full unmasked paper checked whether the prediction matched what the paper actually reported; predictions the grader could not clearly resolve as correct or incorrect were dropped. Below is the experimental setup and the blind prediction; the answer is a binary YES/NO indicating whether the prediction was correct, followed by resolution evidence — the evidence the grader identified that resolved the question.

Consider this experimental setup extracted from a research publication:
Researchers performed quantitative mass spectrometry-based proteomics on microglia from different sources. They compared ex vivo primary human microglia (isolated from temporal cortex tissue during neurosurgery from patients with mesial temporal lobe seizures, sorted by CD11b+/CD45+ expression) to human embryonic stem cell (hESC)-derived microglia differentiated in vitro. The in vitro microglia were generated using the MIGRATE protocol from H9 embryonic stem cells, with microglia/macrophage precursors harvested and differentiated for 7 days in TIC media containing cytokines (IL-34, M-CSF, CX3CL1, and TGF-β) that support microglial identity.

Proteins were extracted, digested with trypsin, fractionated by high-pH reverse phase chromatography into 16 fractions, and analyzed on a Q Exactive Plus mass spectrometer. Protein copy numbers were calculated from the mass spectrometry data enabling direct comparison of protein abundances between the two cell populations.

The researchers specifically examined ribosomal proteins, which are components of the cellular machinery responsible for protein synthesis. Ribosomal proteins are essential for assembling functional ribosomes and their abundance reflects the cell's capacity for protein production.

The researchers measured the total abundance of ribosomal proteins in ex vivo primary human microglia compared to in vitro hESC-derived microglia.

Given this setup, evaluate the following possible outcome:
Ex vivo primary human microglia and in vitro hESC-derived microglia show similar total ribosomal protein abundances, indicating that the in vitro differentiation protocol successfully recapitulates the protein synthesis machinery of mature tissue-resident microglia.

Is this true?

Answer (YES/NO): NO